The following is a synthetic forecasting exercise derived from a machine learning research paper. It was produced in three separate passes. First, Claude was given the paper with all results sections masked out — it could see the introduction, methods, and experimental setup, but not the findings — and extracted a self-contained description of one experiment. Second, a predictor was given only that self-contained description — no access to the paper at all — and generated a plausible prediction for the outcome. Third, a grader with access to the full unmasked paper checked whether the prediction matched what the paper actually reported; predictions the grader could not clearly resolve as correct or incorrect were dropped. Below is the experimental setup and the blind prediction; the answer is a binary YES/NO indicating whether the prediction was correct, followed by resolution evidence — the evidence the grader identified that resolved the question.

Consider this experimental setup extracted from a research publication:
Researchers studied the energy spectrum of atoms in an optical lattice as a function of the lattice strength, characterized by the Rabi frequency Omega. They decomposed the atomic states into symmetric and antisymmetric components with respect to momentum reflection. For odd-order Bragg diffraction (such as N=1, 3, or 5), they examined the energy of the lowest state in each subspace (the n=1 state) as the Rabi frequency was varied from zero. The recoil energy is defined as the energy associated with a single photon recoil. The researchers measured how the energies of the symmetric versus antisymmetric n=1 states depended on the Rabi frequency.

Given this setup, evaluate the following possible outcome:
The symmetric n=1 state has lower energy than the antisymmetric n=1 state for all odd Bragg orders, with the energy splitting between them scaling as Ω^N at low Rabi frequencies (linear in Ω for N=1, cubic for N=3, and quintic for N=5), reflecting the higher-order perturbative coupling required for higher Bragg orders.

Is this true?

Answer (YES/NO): NO